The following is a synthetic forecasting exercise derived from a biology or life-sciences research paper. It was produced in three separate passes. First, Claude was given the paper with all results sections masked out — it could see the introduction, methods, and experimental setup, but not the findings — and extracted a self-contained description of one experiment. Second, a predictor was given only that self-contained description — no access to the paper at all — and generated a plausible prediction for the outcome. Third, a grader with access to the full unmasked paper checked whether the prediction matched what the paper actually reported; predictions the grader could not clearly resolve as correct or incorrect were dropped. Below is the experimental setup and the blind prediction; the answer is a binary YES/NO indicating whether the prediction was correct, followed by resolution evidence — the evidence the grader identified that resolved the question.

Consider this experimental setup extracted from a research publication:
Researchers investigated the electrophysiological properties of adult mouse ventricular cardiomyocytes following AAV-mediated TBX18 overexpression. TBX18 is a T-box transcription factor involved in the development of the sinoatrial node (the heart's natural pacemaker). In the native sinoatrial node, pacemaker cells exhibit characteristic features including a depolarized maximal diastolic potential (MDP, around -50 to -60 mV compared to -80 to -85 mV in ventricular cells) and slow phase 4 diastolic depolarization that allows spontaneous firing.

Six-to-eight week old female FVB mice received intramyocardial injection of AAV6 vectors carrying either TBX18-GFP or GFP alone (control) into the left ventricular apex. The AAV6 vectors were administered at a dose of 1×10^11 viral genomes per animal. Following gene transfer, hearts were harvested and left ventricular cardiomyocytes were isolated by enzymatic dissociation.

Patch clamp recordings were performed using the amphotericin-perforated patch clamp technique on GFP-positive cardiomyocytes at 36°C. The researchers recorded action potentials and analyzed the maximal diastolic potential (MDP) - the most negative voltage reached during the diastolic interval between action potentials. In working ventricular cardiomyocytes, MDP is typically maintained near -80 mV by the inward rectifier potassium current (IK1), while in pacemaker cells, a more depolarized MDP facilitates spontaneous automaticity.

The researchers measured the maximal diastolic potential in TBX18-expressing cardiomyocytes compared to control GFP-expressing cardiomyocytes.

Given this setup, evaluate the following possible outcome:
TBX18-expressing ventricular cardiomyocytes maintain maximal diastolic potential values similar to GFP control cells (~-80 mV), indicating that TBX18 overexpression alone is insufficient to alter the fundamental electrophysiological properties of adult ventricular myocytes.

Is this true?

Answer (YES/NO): NO